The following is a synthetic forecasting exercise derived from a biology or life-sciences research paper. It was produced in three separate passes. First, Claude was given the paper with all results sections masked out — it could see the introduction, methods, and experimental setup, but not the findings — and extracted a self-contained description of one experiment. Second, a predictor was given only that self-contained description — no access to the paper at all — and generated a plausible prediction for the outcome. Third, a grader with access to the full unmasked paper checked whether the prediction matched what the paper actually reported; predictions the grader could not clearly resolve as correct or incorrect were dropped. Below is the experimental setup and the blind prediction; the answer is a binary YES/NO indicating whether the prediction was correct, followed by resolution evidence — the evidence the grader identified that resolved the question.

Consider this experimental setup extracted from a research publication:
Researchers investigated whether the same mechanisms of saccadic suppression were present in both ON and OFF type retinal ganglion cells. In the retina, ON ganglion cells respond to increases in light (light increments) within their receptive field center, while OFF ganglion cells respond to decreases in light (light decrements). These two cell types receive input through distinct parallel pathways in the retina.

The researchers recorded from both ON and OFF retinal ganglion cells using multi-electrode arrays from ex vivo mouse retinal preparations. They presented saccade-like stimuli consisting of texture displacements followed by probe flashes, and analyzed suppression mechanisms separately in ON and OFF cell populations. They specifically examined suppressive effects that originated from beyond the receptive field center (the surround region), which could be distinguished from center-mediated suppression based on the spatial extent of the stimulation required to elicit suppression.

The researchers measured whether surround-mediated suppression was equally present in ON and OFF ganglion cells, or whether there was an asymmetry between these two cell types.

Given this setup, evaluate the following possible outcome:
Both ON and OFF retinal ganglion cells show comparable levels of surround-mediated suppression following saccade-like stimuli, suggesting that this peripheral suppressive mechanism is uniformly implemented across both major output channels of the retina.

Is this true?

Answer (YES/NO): NO